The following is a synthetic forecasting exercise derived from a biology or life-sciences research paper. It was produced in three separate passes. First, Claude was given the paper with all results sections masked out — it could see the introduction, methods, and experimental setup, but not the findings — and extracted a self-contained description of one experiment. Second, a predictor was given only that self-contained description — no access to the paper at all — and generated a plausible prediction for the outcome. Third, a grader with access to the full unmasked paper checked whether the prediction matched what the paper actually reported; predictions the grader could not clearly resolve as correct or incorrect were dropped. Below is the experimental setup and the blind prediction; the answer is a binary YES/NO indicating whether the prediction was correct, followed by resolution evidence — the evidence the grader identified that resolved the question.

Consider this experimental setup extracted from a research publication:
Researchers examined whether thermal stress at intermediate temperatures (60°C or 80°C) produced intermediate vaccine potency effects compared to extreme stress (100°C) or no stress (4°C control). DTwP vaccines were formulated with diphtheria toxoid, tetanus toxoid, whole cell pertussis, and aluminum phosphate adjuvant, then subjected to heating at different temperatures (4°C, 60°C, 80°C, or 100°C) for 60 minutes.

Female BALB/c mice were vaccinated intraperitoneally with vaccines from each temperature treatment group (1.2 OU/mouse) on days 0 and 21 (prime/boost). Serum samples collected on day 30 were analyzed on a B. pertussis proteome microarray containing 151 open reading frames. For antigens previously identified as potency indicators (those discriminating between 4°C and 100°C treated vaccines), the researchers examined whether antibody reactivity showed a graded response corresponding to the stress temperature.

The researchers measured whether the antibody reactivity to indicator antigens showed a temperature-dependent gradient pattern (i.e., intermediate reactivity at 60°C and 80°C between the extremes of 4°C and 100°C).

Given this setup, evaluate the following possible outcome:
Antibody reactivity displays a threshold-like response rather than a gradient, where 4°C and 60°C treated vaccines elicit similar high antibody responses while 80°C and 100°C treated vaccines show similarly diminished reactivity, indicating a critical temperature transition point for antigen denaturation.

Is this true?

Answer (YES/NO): NO